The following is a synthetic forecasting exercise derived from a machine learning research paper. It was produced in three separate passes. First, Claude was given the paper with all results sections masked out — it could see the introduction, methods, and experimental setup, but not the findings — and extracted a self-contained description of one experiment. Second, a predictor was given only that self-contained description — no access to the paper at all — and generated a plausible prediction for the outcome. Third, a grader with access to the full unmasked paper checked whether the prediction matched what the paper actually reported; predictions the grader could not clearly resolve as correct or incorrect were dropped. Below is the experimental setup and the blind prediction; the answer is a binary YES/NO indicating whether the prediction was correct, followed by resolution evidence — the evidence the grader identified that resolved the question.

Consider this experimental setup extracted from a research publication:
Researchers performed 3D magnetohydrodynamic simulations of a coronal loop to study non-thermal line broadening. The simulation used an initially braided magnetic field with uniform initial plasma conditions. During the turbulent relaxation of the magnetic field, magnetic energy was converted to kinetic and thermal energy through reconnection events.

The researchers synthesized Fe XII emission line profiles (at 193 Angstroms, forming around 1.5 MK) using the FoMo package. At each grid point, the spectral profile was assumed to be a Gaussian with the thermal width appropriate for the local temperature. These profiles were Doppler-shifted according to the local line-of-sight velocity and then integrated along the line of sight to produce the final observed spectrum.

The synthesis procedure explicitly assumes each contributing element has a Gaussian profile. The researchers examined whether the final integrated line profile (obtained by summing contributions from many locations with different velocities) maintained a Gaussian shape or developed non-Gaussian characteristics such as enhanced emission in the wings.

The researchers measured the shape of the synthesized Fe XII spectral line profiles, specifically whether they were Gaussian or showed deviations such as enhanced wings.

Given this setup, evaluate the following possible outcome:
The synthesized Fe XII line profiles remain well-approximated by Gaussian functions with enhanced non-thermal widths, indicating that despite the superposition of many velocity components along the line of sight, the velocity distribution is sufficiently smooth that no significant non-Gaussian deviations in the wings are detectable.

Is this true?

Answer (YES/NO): NO